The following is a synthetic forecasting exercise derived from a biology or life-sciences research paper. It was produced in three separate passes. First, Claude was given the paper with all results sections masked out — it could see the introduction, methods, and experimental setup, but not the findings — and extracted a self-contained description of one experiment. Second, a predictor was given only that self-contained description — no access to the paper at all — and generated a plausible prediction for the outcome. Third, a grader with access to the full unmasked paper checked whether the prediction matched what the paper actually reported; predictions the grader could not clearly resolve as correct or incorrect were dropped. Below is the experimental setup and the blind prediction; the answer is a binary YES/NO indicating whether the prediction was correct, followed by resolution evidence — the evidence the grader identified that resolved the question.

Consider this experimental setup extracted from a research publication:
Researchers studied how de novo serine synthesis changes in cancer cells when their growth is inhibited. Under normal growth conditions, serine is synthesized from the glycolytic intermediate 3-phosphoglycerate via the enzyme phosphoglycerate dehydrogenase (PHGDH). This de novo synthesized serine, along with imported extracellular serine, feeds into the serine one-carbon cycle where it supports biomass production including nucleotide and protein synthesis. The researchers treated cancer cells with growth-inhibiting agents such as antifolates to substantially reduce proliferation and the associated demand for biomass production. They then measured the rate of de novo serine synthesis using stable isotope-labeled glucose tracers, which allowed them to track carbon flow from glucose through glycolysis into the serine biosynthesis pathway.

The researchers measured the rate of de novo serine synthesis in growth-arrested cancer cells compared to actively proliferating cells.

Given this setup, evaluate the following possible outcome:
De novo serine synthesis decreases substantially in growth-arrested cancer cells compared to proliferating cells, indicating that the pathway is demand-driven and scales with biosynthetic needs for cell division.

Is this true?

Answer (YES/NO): NO